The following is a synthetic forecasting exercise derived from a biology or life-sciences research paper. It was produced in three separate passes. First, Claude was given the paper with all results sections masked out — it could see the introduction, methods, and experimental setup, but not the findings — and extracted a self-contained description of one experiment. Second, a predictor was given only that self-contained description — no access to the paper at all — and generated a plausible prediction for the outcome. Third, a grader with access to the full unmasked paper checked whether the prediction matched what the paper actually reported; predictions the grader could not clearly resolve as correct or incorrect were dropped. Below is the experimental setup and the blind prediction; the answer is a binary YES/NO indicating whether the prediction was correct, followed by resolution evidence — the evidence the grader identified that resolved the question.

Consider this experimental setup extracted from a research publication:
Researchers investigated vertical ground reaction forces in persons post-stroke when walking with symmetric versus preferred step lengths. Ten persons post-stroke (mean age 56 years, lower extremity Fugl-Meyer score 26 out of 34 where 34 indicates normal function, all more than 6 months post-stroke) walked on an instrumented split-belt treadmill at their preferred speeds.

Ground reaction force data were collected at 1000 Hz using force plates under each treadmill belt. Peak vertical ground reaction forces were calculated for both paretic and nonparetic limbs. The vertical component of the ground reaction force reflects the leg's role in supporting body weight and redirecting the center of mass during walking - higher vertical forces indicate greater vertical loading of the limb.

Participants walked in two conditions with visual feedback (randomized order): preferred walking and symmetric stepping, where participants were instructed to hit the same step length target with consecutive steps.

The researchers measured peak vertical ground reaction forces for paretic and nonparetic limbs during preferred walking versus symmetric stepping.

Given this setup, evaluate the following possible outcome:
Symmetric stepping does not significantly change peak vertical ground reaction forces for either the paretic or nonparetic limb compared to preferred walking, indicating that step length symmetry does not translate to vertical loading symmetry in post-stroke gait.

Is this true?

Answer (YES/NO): YES